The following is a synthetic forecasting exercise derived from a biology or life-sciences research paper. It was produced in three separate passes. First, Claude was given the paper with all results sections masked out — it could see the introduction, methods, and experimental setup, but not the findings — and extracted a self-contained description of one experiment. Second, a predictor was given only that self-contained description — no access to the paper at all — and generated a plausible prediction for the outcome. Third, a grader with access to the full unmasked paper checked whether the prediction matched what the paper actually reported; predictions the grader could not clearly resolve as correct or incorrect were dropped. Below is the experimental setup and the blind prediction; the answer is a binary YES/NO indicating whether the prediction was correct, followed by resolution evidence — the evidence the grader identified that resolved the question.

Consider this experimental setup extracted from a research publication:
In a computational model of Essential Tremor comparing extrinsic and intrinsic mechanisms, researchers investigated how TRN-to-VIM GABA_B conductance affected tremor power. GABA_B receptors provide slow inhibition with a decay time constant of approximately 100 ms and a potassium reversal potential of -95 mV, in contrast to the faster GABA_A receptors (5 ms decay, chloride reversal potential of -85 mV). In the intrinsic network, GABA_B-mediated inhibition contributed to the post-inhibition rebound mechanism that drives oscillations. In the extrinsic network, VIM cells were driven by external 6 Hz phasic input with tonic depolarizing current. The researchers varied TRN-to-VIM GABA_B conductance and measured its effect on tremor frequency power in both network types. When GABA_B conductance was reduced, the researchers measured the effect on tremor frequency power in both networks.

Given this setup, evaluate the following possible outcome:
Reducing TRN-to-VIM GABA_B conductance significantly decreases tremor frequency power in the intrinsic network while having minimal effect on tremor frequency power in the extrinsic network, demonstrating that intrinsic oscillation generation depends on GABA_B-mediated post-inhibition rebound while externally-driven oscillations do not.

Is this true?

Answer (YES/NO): NO